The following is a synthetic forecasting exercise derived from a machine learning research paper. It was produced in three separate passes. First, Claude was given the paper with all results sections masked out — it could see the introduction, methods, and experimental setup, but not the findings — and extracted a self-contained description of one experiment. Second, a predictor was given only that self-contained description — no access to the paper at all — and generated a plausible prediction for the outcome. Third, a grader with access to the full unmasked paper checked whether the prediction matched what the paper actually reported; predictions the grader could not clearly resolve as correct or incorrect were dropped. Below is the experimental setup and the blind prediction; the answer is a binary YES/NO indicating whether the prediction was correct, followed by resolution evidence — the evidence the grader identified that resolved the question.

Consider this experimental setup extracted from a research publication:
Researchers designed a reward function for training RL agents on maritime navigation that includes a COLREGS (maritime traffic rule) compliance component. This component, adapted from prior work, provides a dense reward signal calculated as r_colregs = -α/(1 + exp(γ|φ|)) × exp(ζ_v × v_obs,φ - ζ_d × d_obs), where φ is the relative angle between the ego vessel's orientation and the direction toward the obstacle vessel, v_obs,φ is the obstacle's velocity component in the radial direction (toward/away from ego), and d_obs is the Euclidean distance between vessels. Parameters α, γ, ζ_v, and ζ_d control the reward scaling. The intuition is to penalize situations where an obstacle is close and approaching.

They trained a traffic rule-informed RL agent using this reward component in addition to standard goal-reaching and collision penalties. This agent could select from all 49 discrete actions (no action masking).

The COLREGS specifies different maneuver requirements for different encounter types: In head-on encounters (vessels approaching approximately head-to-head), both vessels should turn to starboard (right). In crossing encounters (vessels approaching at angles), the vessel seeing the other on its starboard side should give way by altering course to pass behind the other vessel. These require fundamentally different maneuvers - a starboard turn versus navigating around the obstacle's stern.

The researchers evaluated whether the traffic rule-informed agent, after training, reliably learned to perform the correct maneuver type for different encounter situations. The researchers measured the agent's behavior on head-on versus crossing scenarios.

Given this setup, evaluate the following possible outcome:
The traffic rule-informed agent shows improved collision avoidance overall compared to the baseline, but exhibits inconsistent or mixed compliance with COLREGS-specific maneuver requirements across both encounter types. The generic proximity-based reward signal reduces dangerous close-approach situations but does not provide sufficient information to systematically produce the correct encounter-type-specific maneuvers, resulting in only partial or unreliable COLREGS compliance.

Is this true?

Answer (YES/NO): YES